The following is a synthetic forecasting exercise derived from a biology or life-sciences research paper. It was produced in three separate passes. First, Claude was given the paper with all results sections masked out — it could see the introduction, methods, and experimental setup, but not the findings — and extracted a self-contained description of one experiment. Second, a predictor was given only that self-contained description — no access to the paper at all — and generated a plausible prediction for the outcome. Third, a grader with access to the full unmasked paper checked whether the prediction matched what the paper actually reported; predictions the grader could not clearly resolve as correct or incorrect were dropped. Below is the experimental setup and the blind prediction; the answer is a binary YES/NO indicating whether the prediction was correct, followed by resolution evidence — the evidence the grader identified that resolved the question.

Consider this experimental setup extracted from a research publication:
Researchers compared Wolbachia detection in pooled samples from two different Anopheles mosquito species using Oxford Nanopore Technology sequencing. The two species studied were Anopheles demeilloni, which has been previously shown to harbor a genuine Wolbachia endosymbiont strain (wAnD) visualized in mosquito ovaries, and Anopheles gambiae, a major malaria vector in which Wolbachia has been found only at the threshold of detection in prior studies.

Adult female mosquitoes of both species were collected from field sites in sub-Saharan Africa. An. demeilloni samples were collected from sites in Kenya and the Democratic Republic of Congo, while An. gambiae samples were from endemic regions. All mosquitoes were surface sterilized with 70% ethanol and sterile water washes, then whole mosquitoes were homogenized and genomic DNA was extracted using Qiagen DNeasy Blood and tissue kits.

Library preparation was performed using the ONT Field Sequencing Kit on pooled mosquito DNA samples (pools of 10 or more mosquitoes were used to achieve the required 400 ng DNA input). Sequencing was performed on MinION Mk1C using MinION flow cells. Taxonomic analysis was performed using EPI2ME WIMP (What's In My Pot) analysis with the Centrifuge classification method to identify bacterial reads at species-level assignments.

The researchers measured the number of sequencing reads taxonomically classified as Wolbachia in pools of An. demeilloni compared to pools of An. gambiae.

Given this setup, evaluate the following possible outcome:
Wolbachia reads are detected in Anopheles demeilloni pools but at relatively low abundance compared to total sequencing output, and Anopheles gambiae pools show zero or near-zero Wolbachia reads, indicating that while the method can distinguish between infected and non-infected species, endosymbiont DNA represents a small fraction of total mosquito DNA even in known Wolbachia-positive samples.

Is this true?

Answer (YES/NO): YES